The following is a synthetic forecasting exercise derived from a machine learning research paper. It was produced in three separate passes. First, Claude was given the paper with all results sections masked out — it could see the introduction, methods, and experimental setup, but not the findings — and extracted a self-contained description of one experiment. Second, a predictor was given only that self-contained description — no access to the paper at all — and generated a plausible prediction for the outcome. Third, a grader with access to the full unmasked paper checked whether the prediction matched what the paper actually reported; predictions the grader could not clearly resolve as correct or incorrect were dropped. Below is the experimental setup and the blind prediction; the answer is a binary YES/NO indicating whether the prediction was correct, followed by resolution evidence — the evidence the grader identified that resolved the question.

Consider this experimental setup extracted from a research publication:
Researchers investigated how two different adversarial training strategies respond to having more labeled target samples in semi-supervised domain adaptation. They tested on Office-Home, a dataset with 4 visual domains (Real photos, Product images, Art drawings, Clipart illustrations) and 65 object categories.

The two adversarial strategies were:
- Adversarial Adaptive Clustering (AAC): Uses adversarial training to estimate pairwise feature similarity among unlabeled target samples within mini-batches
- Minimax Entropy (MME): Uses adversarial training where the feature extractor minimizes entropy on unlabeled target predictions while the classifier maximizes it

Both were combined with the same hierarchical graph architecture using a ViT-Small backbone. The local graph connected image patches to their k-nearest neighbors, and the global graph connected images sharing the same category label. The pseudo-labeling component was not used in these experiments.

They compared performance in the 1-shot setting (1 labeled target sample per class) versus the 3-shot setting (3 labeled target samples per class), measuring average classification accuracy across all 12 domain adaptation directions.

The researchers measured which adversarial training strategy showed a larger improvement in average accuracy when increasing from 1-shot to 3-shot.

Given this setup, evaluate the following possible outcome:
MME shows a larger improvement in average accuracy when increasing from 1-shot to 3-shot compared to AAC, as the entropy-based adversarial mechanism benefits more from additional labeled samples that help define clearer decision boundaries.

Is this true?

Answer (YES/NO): NO